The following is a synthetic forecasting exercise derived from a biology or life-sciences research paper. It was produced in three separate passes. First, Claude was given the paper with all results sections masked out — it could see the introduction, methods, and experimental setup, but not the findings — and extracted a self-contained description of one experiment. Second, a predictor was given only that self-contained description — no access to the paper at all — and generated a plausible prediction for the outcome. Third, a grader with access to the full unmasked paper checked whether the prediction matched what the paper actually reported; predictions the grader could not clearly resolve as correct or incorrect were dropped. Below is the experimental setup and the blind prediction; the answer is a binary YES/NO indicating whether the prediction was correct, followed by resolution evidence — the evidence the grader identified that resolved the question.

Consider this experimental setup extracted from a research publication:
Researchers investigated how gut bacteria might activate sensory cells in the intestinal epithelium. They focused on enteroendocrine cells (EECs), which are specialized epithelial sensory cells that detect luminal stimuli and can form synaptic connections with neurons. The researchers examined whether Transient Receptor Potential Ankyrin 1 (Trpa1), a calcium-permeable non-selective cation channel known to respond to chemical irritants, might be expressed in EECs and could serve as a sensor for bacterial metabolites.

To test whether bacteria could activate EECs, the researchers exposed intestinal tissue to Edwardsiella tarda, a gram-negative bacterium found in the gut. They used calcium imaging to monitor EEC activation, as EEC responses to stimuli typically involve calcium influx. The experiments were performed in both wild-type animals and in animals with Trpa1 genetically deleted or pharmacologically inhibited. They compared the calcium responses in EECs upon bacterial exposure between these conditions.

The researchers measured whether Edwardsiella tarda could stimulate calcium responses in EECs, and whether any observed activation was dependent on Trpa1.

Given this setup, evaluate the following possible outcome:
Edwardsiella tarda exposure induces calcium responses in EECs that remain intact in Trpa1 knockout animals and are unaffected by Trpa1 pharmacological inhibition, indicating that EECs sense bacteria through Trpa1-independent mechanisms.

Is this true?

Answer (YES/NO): NO